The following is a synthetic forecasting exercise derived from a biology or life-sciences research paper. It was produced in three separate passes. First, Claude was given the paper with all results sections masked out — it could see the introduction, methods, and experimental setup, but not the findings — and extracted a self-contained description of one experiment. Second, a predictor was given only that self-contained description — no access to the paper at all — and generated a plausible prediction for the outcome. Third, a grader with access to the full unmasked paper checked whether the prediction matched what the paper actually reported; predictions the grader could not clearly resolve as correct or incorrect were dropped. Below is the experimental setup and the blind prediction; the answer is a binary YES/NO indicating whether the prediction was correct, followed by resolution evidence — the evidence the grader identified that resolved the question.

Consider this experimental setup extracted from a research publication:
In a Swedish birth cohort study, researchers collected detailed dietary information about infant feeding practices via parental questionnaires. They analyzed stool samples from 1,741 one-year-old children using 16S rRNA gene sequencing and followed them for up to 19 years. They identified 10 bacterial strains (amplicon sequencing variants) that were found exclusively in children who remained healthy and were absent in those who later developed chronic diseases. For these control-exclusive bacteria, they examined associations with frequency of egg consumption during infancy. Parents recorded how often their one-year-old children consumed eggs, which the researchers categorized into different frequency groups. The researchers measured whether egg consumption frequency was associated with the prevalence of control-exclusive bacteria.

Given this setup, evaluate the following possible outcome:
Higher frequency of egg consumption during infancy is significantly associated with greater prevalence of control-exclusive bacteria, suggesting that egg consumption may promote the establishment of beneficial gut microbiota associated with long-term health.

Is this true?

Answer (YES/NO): YES